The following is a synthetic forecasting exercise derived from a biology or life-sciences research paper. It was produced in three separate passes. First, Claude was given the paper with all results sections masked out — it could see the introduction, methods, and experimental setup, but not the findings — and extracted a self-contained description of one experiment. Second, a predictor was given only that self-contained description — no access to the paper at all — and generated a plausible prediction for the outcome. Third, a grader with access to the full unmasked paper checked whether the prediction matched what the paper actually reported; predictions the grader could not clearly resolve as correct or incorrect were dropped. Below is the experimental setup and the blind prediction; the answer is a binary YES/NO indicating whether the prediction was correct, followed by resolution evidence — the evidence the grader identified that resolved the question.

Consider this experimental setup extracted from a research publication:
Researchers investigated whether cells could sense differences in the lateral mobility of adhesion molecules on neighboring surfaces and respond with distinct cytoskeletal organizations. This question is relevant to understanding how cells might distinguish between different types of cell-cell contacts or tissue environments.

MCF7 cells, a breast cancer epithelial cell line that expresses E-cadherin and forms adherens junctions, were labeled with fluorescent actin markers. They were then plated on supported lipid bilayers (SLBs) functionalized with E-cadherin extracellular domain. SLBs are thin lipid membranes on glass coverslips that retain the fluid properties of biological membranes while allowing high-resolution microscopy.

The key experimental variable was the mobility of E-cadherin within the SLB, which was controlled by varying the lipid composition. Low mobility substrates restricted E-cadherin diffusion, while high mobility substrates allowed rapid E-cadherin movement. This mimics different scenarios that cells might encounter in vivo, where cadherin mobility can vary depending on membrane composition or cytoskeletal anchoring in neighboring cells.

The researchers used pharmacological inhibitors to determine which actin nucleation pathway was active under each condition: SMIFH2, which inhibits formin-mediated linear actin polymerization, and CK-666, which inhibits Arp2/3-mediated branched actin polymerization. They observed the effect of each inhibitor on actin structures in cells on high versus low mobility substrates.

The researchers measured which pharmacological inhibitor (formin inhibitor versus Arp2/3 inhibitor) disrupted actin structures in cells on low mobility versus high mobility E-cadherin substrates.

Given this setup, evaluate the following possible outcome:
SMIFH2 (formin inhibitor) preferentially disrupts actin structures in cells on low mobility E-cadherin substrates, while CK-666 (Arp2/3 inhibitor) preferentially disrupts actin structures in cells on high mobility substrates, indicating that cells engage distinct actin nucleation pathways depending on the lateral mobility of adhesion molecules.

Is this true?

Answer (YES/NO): YES